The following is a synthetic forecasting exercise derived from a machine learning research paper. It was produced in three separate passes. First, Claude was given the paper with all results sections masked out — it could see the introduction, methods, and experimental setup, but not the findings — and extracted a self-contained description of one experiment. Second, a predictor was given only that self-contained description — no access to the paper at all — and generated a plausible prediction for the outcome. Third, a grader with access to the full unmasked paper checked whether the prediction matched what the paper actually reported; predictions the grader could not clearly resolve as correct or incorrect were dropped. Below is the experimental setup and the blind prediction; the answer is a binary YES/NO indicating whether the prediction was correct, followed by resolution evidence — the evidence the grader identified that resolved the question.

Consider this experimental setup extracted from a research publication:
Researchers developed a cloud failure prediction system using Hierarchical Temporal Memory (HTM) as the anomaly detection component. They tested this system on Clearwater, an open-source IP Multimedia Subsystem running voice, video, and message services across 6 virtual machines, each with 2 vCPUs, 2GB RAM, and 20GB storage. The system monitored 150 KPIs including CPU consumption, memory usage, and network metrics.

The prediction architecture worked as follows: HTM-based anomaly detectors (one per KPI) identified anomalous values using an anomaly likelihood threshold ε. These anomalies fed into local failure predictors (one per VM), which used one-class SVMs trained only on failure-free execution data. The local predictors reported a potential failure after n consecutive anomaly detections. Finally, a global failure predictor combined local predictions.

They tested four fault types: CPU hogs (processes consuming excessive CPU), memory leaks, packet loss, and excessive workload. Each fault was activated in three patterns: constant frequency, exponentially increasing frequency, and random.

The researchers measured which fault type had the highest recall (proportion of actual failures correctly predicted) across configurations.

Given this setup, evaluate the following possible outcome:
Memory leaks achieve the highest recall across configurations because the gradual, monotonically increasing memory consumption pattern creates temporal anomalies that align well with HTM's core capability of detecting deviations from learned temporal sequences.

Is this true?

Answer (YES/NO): NO